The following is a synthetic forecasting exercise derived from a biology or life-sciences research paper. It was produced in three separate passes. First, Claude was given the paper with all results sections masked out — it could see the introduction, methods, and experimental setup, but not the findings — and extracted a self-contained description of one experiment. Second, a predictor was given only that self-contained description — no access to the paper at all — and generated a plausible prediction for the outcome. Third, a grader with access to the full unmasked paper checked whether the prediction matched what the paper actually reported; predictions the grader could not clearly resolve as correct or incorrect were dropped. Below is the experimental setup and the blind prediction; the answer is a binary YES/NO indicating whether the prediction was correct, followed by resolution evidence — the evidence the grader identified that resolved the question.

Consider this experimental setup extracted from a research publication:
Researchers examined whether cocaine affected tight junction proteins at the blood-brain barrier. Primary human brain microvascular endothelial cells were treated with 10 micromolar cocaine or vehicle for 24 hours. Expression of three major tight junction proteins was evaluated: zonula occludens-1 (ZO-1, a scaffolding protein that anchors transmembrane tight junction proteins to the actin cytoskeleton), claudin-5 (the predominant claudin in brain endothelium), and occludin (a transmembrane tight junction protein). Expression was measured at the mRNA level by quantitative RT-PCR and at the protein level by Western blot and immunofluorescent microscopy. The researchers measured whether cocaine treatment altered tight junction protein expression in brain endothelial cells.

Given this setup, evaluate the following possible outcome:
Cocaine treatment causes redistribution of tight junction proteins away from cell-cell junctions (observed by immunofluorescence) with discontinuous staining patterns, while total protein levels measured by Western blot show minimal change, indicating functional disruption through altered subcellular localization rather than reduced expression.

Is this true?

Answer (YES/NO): NO